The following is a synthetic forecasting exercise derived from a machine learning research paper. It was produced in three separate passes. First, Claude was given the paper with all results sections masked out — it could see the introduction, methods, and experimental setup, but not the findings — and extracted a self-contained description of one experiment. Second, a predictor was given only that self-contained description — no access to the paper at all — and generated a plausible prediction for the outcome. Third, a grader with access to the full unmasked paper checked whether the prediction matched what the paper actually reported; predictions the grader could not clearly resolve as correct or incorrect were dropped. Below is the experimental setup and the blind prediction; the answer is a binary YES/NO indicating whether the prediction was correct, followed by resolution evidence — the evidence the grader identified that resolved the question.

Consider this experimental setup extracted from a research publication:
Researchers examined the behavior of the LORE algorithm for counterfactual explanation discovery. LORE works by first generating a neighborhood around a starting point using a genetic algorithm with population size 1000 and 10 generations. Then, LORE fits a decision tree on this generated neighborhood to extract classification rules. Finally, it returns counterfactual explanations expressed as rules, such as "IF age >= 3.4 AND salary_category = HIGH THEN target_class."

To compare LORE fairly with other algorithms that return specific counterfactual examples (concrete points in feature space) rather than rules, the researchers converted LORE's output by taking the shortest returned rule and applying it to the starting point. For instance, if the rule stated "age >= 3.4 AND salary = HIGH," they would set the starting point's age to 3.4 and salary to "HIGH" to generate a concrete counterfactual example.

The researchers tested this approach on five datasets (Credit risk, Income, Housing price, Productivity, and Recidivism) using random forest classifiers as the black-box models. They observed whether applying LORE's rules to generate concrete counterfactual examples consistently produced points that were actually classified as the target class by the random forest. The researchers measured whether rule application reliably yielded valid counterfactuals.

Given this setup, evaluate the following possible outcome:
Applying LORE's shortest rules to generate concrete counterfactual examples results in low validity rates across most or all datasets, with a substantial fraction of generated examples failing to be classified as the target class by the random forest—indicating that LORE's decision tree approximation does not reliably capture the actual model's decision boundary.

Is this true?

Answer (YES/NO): NO